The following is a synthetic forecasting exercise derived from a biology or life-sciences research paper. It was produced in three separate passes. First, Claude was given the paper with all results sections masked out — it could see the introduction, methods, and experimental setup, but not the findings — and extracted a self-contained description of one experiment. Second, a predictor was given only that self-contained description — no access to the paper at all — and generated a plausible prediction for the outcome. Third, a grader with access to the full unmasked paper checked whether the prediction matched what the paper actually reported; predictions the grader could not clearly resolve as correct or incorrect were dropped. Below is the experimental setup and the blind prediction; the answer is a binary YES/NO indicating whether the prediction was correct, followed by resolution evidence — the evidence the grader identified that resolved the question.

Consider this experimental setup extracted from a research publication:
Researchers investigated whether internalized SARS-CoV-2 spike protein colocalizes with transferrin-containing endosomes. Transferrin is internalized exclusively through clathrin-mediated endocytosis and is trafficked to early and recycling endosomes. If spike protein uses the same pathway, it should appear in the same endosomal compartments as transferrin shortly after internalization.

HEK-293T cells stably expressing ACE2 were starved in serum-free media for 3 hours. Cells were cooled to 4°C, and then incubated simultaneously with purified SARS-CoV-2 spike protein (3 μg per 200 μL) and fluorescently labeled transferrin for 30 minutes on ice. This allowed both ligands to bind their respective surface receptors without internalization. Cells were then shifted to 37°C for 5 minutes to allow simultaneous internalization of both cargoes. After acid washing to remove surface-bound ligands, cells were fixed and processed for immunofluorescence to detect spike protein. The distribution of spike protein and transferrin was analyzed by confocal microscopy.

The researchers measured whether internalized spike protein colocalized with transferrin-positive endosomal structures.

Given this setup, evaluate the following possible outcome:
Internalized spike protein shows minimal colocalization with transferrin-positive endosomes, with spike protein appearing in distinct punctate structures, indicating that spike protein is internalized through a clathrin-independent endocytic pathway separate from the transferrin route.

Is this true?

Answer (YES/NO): NO